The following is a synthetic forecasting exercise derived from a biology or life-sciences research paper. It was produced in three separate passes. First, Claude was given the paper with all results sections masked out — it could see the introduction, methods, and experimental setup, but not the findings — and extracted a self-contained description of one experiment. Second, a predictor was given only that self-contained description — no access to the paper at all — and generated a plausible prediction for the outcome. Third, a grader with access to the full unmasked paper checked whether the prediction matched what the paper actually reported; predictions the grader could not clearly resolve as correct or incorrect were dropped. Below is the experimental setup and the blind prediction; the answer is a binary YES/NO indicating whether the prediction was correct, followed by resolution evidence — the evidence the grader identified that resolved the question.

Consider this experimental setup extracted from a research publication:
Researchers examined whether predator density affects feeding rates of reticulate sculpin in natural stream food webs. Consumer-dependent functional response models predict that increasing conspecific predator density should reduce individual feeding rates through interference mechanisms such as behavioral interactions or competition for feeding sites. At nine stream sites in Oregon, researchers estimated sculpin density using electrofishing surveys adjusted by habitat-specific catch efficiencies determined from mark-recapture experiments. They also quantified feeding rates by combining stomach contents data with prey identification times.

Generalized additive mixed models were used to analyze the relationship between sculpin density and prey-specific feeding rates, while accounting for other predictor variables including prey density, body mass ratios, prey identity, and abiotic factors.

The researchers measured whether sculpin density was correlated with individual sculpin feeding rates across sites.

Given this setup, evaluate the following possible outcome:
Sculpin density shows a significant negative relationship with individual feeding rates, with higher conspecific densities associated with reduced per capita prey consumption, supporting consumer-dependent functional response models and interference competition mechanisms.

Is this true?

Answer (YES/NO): NO